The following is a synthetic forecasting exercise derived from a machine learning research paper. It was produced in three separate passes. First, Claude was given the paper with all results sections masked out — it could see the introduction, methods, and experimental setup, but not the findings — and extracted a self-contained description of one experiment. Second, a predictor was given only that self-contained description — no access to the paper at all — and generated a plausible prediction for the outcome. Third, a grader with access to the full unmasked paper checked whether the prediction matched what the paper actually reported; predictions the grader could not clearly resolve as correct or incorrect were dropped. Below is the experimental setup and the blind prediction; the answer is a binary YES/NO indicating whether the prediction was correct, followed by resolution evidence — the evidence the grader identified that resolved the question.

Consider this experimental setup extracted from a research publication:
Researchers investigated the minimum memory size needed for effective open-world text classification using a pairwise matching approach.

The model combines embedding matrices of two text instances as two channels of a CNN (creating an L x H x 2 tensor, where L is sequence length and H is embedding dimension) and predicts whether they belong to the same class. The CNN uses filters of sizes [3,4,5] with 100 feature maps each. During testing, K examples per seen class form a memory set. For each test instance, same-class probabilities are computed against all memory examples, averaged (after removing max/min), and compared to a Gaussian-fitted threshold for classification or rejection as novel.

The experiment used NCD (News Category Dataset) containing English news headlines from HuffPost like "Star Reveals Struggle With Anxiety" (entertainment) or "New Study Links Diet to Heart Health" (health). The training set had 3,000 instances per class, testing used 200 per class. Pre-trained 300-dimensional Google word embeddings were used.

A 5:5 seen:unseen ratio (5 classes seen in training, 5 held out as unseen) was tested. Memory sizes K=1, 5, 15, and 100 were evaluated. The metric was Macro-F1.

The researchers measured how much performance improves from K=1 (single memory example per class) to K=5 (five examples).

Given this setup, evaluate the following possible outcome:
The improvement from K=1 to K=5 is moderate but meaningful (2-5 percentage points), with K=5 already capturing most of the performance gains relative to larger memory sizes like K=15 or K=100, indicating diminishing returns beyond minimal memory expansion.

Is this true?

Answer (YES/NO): YES